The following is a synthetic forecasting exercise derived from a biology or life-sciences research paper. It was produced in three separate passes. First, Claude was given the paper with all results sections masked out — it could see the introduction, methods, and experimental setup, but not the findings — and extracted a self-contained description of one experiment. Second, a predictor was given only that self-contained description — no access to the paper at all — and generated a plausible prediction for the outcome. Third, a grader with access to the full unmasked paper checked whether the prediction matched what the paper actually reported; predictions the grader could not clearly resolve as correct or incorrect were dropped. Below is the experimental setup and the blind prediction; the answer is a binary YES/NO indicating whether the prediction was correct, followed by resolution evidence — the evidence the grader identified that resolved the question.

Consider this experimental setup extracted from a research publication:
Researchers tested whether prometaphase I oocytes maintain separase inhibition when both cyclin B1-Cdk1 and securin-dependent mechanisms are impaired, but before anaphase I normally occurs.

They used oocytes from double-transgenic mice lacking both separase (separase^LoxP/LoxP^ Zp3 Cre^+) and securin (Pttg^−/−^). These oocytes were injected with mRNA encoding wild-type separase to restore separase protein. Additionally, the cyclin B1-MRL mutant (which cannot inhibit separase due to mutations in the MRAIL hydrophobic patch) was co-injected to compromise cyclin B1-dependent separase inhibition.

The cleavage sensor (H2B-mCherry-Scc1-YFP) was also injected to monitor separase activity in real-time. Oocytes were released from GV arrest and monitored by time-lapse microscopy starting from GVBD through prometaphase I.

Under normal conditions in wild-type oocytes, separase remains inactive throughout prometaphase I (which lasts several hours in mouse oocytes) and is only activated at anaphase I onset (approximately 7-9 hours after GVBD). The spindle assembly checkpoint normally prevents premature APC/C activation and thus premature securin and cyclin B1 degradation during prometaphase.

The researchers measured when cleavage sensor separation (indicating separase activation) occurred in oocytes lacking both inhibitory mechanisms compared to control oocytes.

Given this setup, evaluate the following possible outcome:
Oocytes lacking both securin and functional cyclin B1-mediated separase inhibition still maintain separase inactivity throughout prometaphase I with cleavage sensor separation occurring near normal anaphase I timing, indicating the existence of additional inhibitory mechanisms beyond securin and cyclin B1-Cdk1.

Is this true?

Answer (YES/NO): NO